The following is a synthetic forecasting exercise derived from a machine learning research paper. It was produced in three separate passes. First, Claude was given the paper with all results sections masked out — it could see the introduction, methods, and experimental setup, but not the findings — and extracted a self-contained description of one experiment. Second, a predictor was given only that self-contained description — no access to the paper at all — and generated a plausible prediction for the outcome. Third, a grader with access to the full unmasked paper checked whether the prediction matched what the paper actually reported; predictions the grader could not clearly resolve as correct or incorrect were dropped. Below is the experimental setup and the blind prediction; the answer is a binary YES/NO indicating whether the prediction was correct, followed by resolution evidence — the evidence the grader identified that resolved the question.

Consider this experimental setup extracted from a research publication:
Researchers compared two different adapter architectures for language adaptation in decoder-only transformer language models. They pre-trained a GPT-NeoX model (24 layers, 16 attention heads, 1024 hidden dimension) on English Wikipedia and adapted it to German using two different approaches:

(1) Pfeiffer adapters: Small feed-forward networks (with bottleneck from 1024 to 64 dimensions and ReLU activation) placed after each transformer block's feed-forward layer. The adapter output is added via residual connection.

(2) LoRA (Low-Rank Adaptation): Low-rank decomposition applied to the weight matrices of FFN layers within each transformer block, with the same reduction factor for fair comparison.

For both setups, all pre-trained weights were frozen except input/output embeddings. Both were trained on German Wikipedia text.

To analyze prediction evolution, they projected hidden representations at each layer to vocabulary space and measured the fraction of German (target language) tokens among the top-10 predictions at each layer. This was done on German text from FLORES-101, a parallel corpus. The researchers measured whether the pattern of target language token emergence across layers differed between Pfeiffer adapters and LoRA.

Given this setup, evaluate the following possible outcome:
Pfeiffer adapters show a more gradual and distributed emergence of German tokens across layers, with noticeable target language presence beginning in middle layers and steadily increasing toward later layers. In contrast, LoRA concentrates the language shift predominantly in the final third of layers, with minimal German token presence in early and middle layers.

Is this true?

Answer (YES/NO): NO